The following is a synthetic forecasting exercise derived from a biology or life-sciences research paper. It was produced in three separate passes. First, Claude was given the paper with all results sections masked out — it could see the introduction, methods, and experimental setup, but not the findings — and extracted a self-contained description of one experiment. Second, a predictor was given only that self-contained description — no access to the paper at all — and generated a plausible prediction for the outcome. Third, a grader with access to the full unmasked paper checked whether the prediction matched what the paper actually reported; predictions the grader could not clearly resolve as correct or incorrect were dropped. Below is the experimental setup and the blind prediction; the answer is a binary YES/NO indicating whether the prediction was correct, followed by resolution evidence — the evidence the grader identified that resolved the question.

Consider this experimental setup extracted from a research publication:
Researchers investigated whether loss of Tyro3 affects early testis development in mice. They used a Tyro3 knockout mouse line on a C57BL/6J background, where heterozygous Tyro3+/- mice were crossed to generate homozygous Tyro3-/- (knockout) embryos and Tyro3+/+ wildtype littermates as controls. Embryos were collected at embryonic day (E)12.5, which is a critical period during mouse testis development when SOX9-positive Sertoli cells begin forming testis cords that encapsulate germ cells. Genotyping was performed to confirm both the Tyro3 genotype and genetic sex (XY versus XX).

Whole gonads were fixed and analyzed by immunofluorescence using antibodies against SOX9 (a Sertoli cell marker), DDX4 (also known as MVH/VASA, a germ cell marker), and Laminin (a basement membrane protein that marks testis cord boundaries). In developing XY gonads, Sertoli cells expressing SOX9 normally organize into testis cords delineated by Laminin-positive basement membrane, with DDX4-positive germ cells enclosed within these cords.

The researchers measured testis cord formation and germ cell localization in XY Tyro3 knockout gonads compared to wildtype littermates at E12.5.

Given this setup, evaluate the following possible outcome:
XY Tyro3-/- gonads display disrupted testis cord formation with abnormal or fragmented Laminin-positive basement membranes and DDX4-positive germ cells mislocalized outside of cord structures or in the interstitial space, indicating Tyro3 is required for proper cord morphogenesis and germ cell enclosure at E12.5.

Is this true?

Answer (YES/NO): NO